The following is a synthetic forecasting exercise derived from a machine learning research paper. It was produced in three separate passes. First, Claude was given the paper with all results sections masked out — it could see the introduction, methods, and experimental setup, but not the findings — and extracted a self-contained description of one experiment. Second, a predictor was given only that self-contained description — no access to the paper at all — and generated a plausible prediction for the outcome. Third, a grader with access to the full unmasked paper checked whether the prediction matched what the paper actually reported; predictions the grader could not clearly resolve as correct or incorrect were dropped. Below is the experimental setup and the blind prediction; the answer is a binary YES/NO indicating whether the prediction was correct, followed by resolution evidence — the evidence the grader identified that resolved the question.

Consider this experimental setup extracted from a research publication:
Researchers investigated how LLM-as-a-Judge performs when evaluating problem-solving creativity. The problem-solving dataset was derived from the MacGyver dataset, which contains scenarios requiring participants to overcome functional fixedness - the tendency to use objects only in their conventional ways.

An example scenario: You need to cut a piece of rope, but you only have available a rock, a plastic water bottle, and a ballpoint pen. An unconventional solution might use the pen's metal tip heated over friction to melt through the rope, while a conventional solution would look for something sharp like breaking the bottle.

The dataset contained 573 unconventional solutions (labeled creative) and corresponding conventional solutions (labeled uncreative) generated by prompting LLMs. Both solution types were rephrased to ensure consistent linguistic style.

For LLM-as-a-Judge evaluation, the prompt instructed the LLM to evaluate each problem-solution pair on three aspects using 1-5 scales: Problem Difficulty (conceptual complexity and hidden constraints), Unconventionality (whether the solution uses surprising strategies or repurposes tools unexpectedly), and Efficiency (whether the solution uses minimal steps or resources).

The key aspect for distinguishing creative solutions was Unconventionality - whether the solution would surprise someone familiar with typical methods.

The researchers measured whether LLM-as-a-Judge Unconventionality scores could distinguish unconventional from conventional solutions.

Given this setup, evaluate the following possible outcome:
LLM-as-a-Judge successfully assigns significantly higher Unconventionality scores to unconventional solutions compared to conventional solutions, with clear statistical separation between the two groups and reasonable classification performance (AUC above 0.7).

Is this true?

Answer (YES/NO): NO